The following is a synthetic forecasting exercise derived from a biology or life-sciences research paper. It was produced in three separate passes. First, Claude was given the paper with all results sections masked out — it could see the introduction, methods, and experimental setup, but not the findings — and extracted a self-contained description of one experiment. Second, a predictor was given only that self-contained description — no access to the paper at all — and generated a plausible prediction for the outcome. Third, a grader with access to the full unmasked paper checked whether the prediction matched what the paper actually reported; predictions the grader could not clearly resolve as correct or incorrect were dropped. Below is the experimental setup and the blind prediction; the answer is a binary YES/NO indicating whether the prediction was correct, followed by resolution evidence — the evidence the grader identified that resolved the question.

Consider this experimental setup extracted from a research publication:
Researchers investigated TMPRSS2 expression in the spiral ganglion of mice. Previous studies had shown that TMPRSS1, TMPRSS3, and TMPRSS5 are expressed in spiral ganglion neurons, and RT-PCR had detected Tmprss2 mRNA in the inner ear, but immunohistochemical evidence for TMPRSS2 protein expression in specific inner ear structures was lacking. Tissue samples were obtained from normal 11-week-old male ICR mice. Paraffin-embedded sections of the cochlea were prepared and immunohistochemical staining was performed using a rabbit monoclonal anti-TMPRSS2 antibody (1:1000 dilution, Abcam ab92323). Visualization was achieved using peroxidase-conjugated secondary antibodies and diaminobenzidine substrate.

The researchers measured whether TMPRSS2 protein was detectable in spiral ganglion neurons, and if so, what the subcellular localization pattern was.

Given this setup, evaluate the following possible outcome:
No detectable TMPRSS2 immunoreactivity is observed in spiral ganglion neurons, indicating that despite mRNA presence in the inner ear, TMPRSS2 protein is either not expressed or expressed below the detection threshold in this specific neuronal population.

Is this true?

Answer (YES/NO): NO